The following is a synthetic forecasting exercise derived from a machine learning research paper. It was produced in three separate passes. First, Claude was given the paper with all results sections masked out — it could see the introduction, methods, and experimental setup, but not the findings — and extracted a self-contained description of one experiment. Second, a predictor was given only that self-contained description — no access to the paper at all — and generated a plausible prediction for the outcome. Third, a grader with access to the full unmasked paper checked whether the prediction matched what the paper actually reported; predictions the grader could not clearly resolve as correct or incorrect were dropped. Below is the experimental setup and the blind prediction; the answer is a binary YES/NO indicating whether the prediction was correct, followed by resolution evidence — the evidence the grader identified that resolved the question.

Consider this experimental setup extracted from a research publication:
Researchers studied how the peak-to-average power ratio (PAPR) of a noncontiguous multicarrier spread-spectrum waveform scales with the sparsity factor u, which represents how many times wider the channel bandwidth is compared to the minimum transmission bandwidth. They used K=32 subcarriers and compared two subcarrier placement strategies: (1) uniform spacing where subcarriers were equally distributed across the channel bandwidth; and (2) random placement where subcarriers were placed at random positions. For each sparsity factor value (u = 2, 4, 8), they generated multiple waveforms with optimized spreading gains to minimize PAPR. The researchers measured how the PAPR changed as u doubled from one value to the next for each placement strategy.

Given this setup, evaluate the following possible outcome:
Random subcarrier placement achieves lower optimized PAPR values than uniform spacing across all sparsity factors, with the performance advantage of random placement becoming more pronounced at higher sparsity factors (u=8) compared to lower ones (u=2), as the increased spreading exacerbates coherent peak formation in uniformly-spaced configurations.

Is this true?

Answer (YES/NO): NO